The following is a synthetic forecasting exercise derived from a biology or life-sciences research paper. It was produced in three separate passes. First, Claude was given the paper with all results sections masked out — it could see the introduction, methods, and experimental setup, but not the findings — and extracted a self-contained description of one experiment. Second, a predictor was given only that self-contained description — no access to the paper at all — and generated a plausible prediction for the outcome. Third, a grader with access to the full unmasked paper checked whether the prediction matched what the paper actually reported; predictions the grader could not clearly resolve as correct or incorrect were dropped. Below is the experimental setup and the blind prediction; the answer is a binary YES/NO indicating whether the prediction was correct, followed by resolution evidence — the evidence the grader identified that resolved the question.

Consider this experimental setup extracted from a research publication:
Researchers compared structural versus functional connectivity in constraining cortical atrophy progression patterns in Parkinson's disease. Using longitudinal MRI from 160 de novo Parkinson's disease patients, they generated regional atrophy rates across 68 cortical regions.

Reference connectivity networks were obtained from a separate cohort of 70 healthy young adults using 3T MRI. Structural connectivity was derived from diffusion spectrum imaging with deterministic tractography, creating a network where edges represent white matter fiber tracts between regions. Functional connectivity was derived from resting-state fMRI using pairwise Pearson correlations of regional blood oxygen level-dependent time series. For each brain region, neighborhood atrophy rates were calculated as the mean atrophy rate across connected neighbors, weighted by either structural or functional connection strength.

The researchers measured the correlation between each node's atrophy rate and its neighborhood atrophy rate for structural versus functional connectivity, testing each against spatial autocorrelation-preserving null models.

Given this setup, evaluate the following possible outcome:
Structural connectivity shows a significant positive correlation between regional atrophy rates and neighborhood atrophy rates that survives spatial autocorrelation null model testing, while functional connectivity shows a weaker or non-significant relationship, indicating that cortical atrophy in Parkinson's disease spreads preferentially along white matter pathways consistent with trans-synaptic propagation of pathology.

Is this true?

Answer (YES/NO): NO